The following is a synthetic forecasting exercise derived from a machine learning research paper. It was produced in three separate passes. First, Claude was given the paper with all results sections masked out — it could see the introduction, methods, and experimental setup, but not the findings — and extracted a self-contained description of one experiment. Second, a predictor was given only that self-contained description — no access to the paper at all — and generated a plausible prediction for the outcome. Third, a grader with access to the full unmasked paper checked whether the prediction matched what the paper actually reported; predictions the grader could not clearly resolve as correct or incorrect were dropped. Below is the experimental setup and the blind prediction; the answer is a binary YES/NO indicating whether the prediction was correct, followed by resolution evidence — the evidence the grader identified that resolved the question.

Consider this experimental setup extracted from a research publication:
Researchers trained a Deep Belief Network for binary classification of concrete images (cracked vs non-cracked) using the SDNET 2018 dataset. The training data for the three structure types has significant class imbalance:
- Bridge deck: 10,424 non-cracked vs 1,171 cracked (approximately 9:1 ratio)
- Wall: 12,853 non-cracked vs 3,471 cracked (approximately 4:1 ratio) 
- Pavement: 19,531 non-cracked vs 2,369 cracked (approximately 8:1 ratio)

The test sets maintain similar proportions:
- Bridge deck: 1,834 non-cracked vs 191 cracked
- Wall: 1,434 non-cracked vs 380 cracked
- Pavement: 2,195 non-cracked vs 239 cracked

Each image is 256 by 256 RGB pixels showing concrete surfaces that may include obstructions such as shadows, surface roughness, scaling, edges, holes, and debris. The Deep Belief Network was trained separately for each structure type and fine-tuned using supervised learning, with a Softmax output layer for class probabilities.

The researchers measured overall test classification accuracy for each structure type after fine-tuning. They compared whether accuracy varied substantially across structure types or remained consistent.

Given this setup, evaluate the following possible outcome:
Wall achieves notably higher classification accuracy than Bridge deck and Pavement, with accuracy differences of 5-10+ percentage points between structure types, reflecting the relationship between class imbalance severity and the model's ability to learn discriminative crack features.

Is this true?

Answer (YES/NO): NO